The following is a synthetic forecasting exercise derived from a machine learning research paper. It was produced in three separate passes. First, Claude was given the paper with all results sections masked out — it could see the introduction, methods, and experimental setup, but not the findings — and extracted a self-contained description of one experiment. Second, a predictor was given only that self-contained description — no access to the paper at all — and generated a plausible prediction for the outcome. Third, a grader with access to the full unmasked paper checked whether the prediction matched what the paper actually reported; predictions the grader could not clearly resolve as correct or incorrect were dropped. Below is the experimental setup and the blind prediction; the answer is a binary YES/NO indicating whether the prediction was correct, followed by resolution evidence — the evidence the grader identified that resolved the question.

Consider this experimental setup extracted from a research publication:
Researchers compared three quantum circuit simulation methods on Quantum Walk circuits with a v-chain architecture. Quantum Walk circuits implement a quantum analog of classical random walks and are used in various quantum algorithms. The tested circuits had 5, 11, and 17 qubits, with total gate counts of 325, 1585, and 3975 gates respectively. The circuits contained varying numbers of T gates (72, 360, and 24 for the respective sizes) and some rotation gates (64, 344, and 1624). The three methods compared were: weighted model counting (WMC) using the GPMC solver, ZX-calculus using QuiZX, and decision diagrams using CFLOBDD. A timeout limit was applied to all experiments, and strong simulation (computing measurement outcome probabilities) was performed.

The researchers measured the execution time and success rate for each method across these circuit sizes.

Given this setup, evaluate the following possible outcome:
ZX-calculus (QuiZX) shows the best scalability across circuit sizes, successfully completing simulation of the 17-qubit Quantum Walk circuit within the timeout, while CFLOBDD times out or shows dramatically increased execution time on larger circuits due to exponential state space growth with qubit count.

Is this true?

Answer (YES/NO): NO